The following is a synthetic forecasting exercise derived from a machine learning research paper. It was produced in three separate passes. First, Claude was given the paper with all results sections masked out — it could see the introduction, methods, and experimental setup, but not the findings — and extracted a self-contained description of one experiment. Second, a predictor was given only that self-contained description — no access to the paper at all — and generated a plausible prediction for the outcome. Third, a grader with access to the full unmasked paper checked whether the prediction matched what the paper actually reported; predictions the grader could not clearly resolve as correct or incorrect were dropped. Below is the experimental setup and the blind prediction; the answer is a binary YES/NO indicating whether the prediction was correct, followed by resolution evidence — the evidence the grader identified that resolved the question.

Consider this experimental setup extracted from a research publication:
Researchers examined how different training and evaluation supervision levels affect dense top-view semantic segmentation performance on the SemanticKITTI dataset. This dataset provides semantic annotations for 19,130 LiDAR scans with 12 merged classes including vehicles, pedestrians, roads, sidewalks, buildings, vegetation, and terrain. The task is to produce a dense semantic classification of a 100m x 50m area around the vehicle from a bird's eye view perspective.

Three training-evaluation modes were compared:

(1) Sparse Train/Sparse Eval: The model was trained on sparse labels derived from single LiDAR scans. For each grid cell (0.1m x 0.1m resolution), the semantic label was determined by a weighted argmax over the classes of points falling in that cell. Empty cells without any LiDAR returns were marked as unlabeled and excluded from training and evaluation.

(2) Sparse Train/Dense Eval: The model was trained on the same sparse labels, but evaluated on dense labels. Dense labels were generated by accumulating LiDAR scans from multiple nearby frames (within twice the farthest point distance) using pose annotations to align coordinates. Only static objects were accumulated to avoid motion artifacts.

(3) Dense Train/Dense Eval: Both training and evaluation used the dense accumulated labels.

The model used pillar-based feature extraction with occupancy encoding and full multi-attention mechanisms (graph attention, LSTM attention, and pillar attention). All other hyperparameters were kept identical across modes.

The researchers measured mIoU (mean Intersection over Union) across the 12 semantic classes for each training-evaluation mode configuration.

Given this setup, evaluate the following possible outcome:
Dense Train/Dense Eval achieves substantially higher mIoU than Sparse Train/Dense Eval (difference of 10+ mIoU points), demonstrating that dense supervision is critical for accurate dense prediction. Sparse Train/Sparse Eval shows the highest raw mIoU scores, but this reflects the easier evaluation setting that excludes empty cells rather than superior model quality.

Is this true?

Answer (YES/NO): NO